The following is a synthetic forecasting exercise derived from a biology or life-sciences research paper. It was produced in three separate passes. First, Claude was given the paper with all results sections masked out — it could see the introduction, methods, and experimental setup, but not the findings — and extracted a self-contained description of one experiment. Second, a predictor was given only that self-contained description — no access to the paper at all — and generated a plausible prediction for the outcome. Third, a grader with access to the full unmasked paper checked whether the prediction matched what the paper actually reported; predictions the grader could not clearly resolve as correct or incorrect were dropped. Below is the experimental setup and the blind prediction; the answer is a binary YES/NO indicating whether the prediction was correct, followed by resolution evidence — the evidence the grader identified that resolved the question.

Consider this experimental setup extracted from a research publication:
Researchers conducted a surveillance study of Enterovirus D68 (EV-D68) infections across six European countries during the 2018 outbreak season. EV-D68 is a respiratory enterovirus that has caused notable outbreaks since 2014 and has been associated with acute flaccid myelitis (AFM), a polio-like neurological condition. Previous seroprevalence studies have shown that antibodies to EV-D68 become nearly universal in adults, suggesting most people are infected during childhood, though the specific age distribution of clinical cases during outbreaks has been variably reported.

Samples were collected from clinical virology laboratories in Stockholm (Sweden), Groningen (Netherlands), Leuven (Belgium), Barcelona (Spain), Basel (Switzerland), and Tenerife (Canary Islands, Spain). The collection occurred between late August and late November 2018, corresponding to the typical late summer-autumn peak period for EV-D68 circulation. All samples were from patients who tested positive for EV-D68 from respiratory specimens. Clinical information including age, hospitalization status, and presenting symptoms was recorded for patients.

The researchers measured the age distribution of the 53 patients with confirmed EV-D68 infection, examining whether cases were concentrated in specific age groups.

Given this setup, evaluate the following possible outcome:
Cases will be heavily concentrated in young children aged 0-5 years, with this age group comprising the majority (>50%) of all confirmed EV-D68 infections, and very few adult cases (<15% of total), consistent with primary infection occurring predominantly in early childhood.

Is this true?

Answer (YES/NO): NO